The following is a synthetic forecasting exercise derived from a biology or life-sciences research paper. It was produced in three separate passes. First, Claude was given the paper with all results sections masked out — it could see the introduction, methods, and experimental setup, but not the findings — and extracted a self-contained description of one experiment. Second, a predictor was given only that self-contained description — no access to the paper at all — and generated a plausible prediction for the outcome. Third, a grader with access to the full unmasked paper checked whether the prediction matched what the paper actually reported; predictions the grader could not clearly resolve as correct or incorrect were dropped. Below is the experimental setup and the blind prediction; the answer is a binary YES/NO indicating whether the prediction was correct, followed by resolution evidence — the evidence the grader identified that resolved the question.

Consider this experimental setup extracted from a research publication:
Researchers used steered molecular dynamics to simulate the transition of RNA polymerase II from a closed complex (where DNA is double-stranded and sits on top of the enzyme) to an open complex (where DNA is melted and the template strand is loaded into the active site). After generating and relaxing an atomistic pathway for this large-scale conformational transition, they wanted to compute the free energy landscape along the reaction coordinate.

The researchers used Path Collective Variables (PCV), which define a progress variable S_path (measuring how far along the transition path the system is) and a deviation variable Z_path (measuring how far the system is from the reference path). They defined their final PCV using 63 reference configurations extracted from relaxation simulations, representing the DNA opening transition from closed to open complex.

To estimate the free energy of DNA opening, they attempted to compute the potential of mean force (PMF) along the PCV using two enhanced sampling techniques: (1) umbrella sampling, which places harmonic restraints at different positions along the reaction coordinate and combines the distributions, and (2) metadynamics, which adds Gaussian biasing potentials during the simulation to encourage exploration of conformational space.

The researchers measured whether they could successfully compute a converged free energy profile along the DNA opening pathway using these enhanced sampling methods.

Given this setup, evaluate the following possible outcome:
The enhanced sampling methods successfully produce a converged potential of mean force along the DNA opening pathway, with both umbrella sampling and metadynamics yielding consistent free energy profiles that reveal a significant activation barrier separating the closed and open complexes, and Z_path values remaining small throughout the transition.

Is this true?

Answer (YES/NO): NO